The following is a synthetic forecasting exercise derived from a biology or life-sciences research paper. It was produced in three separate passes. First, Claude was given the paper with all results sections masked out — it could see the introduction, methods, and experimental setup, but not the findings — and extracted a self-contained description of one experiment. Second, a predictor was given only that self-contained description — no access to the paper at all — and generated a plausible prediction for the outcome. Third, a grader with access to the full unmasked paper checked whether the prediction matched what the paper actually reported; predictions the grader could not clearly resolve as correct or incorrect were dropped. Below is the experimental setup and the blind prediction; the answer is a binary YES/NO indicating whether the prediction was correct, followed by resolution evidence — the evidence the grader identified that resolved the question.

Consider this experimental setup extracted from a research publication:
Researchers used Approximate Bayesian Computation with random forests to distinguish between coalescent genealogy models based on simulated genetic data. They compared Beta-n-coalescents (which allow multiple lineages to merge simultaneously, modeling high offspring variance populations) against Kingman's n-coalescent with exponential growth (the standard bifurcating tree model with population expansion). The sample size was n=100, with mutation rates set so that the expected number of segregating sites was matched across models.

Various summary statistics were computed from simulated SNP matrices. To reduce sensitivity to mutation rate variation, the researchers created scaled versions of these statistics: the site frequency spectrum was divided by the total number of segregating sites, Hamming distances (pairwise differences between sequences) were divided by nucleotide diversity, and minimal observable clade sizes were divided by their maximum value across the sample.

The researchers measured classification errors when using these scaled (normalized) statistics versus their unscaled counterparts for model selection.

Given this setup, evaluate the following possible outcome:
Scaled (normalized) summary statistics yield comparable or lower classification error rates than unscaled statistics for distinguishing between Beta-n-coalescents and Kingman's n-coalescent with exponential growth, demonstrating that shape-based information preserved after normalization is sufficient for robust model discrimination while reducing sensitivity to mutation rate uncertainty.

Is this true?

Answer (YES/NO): NO